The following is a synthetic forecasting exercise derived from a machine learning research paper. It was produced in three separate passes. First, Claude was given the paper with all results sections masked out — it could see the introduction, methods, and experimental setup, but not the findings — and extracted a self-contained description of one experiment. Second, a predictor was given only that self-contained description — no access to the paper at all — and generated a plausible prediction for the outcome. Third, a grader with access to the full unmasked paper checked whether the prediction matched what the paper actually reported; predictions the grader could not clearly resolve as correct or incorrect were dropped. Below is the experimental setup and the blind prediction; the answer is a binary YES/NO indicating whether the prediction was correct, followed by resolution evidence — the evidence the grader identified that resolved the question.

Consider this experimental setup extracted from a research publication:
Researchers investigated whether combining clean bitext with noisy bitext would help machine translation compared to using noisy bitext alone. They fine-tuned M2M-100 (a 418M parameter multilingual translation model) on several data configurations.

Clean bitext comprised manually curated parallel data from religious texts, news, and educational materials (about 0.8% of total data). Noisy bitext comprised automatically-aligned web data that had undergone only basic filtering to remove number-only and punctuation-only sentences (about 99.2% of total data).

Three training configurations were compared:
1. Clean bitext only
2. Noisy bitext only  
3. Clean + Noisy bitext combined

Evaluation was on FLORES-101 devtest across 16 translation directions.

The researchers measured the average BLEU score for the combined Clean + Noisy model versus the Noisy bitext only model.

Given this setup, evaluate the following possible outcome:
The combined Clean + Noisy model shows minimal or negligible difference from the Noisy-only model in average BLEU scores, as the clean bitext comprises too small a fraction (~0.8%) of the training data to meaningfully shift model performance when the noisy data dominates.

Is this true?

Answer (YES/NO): YES